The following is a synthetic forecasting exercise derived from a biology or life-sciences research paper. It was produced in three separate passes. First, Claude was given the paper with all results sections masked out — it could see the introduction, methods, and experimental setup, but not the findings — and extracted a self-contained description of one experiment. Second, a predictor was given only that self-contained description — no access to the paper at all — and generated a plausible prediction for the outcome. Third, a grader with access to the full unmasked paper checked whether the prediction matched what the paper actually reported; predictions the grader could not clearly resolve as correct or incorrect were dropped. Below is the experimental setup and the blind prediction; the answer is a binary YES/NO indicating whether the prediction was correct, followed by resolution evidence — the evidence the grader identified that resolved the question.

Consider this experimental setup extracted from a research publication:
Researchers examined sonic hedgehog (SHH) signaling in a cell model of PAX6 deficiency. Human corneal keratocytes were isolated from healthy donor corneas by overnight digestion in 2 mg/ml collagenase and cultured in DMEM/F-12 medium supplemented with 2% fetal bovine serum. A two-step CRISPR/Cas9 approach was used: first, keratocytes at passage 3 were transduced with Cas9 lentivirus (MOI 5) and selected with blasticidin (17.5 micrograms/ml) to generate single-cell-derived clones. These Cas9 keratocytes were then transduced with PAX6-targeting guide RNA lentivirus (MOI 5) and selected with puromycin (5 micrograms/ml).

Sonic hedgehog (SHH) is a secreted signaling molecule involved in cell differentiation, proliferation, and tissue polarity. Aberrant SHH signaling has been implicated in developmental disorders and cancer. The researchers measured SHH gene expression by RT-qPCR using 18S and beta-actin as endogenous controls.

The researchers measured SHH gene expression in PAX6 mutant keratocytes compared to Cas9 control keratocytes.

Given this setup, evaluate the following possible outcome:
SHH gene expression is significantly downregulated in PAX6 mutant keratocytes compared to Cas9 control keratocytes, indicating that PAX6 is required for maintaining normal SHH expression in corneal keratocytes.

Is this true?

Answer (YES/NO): NO